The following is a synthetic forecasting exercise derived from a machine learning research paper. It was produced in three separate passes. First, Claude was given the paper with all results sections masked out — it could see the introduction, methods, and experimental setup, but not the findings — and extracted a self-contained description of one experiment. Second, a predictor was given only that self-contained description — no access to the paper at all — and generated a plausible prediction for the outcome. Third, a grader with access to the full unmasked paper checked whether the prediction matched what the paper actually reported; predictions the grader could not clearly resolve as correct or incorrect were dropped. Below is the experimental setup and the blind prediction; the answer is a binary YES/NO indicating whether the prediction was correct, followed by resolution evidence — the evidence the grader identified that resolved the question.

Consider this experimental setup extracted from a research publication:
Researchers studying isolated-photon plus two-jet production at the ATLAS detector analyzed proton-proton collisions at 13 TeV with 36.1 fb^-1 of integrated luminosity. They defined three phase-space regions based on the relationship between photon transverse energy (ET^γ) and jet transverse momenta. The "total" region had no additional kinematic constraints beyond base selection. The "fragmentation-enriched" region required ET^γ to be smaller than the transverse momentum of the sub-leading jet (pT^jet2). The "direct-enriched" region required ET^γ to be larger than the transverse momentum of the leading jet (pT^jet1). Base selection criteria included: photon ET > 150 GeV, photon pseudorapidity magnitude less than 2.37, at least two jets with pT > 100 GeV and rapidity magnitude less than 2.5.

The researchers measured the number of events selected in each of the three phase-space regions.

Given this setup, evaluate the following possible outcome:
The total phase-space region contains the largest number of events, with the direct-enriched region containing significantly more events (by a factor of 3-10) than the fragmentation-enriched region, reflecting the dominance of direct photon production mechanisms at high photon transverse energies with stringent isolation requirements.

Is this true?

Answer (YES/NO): YES